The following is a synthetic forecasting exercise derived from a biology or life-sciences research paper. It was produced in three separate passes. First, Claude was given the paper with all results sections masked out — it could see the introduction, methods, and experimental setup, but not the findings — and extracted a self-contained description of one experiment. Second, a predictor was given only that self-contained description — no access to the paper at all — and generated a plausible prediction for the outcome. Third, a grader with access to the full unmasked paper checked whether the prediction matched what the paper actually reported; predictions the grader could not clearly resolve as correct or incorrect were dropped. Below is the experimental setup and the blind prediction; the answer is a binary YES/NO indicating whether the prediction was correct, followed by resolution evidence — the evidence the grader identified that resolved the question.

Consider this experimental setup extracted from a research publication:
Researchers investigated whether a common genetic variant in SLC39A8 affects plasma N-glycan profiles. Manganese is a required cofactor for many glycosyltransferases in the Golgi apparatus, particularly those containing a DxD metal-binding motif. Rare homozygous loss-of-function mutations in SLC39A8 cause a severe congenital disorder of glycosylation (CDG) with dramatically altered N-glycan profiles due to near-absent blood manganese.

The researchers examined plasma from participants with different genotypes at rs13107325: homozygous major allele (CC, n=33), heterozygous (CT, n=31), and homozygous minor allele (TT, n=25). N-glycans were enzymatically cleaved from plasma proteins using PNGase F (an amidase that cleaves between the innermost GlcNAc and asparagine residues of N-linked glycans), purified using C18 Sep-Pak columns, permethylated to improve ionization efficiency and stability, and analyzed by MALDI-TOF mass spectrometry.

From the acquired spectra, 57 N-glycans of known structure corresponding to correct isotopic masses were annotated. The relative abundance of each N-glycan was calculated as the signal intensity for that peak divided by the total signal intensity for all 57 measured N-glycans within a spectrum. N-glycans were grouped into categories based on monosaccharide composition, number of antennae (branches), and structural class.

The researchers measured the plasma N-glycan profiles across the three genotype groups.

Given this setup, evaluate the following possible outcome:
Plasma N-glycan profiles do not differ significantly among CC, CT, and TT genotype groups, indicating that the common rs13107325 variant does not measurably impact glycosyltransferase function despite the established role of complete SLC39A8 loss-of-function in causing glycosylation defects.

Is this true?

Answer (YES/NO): NO